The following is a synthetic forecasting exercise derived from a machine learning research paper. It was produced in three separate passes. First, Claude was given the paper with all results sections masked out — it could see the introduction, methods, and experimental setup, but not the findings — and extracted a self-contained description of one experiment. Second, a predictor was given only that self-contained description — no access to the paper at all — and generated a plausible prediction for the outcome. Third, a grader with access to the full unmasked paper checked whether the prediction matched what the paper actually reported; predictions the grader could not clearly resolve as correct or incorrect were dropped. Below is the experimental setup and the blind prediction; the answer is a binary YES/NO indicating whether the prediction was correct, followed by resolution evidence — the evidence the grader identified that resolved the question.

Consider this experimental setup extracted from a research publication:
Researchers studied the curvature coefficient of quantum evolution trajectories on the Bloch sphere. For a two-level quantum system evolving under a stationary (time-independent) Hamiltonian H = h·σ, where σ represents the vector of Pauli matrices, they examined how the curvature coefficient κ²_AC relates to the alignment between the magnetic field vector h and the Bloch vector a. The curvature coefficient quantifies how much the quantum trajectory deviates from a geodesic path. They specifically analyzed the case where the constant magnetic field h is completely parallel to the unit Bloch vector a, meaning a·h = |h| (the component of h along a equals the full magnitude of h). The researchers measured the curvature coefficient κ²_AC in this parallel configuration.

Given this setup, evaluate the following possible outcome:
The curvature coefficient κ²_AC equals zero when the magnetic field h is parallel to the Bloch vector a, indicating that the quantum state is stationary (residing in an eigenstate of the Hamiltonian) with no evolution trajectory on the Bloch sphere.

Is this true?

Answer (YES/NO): NO